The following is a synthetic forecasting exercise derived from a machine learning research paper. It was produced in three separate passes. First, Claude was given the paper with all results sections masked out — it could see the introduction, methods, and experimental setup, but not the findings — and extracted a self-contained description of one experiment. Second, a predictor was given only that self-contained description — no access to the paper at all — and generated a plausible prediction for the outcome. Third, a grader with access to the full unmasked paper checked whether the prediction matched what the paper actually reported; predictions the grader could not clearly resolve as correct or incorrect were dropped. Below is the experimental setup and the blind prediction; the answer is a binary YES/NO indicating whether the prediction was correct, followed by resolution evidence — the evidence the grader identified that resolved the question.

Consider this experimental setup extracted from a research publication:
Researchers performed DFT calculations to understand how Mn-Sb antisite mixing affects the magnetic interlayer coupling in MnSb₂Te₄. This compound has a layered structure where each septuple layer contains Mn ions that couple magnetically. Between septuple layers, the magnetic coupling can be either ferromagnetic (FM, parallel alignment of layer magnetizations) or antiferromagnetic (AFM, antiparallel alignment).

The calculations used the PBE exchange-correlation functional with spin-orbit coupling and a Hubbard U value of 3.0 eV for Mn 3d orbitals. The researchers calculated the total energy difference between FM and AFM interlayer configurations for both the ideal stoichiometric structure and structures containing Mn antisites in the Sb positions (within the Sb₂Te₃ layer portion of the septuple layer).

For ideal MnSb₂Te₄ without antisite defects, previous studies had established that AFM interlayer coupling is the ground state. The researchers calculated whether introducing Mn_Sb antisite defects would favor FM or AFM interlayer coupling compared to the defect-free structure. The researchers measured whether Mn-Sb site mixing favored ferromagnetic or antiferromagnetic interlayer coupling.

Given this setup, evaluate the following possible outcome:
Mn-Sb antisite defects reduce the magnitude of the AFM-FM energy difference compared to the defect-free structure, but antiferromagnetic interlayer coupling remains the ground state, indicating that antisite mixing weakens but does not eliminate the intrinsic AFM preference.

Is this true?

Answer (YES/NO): NO